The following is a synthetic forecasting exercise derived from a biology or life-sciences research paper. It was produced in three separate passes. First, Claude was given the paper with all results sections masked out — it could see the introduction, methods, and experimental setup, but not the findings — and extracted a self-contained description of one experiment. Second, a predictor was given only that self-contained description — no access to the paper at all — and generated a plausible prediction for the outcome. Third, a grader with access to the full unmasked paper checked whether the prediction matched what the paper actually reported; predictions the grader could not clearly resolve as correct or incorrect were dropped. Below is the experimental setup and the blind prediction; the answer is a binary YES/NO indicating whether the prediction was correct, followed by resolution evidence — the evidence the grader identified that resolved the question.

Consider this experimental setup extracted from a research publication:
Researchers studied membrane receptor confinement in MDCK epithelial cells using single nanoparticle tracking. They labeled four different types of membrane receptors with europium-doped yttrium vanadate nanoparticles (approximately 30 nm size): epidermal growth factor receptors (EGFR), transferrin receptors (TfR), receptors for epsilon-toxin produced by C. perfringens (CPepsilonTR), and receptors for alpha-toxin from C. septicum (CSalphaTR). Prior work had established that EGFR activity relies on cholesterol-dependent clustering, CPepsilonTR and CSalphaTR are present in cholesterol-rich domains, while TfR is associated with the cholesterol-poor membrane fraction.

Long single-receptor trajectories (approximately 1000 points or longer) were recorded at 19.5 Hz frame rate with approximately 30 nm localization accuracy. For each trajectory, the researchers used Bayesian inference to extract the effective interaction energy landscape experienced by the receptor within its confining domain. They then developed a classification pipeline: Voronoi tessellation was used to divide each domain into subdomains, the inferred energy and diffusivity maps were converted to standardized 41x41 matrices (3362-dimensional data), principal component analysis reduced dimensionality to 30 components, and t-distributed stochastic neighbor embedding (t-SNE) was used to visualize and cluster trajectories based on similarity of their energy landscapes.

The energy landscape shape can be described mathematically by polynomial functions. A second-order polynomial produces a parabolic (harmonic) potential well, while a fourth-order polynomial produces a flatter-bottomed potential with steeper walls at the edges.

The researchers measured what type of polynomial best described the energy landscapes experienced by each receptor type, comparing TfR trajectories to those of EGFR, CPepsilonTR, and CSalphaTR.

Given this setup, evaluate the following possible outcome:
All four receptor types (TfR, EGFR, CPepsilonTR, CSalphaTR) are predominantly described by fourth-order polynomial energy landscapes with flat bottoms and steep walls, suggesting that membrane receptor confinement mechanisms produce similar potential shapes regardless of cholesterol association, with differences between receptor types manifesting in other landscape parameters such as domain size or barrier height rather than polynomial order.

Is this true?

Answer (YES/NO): NO